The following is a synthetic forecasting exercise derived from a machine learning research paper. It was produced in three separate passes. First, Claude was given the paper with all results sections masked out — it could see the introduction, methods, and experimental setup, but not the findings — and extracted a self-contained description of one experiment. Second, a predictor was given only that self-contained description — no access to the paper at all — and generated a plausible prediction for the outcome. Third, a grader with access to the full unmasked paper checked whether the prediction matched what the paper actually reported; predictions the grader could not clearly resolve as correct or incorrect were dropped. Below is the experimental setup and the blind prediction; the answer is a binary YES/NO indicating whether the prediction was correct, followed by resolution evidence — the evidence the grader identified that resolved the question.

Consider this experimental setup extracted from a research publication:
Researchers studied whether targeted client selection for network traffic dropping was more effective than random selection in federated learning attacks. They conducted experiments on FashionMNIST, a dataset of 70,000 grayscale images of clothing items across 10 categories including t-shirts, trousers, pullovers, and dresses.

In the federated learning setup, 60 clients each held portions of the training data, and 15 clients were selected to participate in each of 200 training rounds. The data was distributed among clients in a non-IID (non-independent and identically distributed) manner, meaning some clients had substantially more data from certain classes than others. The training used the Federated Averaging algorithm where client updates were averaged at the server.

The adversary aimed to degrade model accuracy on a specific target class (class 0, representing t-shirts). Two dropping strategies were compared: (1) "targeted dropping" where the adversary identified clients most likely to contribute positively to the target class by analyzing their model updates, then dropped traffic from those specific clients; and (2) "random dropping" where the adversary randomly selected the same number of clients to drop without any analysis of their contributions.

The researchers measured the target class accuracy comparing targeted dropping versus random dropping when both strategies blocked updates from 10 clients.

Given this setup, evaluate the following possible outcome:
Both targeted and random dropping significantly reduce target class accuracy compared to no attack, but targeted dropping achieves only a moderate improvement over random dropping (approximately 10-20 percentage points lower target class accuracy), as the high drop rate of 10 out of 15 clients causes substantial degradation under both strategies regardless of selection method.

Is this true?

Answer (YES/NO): NO